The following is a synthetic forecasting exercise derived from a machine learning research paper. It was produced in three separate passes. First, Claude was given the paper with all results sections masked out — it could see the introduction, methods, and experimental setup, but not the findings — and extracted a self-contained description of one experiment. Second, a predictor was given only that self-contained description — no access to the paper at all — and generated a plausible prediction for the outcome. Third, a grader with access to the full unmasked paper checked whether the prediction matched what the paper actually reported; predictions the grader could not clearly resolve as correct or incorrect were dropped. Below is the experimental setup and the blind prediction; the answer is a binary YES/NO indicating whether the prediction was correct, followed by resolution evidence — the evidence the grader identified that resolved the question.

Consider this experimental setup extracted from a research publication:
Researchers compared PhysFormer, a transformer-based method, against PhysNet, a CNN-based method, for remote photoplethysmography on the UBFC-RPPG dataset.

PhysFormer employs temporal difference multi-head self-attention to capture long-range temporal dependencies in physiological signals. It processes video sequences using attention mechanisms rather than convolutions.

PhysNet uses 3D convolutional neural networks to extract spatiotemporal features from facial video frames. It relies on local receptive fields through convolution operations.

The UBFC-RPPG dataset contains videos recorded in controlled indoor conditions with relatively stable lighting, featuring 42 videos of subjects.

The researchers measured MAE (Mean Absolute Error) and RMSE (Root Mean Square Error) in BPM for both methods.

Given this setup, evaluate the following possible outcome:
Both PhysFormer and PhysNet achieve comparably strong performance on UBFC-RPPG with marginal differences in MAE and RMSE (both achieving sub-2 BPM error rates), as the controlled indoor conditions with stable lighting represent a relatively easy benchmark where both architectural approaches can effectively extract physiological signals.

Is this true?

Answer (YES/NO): NO